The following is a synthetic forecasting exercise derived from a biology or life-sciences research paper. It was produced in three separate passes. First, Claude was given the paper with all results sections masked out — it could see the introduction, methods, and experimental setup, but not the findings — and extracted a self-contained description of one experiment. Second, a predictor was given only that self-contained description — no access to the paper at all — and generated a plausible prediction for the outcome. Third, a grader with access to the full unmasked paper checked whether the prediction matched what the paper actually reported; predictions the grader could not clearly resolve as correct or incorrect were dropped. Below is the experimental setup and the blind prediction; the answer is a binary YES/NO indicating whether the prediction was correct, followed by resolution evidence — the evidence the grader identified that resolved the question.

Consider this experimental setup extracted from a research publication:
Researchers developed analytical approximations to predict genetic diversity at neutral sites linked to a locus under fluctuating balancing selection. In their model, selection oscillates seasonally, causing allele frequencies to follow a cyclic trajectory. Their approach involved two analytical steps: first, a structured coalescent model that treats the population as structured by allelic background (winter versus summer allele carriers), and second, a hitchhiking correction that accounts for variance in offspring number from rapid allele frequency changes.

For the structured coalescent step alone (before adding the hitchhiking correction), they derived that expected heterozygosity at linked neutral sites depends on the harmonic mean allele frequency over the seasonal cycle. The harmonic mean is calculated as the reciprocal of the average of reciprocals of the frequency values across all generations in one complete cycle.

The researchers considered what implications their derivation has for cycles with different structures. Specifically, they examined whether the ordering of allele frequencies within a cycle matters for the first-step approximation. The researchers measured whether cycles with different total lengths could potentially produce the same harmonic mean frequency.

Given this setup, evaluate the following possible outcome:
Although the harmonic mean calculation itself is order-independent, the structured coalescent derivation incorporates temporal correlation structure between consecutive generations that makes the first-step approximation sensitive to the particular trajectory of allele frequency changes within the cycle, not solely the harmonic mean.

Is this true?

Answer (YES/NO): NO